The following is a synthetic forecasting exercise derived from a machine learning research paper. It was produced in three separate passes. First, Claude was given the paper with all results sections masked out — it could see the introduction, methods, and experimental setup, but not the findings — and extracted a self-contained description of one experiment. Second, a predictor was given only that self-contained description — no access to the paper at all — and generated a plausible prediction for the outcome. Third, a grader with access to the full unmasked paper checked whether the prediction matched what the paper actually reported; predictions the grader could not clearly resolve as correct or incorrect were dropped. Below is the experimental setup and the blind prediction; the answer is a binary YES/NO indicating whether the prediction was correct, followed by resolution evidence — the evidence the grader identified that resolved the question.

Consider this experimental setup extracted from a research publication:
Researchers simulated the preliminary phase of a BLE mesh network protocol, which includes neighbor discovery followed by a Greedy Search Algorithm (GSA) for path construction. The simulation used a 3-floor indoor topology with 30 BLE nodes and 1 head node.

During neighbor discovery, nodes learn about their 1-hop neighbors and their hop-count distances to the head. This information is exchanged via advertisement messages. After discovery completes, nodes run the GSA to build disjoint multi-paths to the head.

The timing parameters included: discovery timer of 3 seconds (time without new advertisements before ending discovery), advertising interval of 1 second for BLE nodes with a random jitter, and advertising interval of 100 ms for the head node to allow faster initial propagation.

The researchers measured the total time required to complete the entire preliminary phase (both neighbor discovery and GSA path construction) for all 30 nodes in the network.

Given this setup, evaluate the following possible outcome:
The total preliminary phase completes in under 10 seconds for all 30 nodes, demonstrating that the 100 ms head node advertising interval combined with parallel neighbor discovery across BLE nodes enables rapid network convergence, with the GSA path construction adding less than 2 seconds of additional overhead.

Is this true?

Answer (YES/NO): NO